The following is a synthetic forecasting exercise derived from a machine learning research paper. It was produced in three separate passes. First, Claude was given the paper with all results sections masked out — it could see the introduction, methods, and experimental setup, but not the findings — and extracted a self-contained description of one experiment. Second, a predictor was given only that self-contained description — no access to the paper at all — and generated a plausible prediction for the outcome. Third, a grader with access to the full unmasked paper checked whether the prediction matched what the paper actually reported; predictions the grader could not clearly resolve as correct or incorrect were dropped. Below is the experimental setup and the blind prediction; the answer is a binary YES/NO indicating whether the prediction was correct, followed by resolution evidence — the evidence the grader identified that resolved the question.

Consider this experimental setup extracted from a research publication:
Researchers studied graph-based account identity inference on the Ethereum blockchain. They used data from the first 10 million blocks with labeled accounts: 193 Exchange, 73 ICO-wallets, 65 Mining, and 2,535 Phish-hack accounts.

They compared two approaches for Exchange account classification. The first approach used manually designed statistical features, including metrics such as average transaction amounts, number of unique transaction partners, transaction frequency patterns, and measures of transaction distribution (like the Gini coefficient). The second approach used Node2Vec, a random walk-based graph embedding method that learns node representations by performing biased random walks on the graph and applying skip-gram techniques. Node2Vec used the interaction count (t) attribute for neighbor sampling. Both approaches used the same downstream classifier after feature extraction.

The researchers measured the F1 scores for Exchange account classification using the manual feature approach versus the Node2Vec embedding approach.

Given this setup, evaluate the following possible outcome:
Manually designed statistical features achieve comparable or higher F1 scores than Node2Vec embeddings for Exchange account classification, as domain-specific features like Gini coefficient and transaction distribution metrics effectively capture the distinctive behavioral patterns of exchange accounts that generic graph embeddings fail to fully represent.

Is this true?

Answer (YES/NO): YES